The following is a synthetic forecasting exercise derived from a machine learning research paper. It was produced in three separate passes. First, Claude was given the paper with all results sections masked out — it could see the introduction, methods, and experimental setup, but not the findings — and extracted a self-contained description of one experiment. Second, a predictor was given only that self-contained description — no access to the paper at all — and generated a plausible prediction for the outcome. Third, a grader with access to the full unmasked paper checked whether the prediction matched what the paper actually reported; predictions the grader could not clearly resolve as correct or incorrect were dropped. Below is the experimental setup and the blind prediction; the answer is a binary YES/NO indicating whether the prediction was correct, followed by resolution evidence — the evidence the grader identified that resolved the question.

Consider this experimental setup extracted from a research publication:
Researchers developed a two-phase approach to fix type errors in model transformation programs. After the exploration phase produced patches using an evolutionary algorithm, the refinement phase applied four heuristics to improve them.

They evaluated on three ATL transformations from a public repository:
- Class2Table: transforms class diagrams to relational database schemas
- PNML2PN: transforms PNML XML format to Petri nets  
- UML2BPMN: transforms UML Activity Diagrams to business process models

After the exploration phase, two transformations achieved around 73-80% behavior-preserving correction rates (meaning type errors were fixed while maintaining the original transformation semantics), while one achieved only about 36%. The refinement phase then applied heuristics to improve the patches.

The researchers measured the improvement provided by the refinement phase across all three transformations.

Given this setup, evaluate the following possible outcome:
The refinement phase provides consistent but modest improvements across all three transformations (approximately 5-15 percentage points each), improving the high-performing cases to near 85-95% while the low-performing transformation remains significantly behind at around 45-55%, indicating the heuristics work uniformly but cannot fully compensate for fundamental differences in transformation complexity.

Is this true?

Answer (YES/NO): NO